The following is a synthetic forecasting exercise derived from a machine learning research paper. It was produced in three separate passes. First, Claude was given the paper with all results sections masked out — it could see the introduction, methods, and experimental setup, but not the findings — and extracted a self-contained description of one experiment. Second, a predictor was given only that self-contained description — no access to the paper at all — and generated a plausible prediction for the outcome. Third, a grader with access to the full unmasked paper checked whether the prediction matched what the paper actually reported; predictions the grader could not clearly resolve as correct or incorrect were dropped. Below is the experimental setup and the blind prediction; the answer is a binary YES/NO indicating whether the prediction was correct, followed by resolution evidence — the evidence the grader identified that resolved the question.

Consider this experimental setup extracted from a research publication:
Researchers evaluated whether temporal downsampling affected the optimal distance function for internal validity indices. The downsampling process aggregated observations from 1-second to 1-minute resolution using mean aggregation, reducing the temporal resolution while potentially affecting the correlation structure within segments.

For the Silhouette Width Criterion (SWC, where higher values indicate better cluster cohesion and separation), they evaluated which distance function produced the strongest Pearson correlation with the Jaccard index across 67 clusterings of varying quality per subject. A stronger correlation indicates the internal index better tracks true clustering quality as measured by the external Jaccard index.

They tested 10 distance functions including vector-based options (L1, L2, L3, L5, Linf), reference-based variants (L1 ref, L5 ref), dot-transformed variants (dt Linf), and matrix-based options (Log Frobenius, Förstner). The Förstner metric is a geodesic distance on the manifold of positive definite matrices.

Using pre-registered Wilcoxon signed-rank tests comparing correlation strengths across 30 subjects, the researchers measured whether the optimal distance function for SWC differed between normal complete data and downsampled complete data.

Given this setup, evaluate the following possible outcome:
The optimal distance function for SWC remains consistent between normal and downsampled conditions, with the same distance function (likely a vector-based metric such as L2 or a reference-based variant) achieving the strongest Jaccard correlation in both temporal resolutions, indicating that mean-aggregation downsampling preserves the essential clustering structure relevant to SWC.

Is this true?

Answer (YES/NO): NO